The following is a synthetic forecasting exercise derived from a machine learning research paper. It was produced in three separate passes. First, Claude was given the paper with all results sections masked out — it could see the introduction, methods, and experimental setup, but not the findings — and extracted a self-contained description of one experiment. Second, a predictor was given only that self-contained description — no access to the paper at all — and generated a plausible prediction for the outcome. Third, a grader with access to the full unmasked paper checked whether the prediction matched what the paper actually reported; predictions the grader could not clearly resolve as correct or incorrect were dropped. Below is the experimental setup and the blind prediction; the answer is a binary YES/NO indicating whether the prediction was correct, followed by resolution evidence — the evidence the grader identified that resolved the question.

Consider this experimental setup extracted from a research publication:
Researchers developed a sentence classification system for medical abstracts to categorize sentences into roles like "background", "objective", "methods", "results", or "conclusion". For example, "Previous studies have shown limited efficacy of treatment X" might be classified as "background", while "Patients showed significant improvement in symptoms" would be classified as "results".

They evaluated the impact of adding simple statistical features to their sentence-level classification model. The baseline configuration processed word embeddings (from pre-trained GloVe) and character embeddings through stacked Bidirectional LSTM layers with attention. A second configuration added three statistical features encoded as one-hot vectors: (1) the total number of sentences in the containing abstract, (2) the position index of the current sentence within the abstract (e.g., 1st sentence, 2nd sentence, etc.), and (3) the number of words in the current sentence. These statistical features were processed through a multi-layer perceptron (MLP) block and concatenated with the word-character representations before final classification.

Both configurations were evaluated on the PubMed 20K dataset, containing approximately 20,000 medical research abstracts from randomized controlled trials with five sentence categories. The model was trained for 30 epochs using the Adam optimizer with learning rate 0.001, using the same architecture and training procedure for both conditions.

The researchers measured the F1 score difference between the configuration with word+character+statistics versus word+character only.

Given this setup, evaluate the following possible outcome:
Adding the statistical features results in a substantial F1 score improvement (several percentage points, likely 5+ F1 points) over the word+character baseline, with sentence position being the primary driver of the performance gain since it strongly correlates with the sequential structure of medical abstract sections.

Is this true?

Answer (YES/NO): NO